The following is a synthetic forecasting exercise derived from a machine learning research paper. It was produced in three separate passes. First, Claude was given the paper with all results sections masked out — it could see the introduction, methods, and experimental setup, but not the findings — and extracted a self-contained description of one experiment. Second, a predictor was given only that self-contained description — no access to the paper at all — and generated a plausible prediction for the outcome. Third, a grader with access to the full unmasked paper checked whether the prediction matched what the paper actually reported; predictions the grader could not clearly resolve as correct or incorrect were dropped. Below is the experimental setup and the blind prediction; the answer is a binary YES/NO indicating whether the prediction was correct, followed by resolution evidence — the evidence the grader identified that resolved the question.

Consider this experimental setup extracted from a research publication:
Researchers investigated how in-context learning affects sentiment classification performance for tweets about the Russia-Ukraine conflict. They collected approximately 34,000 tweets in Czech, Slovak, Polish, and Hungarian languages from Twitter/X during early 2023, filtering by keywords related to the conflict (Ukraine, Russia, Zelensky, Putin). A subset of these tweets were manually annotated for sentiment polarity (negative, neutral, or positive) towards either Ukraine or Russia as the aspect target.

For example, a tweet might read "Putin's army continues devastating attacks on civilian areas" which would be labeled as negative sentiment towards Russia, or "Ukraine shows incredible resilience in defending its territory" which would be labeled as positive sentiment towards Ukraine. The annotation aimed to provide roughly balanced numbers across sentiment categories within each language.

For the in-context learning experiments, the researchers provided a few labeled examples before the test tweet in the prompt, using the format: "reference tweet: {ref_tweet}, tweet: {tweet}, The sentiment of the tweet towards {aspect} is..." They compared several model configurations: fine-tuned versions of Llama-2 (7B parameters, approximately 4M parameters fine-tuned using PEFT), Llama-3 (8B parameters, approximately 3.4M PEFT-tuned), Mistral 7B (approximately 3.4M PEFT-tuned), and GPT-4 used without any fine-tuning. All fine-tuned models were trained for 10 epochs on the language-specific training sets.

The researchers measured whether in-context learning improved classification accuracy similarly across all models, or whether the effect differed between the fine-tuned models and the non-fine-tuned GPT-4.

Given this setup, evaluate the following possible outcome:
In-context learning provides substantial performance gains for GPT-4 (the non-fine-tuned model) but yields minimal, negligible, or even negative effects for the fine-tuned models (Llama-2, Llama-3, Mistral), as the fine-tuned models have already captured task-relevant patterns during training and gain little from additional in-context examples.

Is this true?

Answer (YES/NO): YES